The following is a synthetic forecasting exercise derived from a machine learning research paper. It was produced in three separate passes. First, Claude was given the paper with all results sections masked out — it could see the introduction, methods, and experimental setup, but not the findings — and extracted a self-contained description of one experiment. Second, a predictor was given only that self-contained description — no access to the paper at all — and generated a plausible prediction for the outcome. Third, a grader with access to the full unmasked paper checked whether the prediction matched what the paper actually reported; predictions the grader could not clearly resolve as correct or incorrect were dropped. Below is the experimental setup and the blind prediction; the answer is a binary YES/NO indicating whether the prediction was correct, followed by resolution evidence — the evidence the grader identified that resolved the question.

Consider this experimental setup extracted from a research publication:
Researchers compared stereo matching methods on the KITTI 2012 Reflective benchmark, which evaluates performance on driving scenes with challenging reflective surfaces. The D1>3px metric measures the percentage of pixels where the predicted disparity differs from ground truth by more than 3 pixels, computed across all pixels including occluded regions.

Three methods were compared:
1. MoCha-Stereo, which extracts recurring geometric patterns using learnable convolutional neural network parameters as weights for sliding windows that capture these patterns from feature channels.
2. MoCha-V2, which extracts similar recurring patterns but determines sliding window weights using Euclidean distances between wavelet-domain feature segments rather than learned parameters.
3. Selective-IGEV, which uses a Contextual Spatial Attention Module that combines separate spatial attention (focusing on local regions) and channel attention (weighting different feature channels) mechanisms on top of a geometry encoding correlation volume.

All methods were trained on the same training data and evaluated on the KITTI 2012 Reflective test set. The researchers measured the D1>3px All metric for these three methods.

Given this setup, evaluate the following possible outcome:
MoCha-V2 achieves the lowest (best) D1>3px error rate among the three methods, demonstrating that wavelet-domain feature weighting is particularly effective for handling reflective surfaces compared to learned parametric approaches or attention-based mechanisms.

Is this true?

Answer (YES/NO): NO